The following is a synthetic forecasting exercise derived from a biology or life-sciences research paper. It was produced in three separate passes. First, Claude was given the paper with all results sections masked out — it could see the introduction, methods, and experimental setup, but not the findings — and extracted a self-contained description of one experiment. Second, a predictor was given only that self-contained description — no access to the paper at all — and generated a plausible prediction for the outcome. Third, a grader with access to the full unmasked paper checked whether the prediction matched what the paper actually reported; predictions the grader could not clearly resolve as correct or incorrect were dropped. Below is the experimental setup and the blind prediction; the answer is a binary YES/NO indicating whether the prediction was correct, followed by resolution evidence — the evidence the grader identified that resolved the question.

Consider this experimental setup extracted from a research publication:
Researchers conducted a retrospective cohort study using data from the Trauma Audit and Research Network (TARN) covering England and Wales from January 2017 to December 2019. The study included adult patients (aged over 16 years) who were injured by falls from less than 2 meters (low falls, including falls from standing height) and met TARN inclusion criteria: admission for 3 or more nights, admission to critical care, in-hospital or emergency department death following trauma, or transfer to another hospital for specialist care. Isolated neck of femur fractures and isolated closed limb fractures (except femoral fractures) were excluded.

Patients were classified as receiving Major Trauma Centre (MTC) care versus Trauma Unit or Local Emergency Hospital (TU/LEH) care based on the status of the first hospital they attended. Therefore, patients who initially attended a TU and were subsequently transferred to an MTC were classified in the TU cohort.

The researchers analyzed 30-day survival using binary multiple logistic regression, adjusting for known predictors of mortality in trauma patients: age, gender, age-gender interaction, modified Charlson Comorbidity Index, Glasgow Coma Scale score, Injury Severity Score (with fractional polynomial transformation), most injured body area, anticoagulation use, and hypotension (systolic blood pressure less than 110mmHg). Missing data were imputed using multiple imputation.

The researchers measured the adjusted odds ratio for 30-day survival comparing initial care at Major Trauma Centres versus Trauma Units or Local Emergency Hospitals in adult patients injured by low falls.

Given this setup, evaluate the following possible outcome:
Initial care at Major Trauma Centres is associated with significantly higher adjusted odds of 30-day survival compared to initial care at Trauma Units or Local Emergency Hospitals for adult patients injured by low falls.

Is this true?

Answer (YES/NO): NO